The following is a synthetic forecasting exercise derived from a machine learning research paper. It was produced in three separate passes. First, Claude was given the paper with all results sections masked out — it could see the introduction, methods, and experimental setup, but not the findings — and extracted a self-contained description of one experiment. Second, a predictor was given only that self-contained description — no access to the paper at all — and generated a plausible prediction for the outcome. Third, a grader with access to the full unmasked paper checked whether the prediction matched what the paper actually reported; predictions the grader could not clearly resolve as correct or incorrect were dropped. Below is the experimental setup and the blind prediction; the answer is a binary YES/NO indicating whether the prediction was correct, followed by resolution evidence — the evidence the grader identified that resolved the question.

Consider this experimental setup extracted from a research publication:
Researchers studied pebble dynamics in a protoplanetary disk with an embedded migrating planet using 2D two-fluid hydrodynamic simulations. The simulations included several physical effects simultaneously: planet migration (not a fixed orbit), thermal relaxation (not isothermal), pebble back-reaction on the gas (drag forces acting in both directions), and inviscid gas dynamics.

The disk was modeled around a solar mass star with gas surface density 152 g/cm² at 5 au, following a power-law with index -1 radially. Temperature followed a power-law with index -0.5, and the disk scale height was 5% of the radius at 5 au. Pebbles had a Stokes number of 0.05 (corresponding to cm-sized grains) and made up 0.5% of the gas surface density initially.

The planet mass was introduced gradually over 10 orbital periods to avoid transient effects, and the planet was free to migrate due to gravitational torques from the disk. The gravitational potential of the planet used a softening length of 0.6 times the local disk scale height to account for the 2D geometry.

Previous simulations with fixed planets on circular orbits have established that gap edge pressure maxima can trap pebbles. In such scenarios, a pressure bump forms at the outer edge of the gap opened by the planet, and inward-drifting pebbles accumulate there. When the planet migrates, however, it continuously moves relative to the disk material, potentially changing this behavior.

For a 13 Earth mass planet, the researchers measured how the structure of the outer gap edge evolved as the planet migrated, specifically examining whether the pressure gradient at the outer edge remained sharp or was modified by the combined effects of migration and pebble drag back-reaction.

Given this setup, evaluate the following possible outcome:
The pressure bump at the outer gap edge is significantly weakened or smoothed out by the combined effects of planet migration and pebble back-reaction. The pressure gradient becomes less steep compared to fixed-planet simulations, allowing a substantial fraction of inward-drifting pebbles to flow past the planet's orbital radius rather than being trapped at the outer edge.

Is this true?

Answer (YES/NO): NO